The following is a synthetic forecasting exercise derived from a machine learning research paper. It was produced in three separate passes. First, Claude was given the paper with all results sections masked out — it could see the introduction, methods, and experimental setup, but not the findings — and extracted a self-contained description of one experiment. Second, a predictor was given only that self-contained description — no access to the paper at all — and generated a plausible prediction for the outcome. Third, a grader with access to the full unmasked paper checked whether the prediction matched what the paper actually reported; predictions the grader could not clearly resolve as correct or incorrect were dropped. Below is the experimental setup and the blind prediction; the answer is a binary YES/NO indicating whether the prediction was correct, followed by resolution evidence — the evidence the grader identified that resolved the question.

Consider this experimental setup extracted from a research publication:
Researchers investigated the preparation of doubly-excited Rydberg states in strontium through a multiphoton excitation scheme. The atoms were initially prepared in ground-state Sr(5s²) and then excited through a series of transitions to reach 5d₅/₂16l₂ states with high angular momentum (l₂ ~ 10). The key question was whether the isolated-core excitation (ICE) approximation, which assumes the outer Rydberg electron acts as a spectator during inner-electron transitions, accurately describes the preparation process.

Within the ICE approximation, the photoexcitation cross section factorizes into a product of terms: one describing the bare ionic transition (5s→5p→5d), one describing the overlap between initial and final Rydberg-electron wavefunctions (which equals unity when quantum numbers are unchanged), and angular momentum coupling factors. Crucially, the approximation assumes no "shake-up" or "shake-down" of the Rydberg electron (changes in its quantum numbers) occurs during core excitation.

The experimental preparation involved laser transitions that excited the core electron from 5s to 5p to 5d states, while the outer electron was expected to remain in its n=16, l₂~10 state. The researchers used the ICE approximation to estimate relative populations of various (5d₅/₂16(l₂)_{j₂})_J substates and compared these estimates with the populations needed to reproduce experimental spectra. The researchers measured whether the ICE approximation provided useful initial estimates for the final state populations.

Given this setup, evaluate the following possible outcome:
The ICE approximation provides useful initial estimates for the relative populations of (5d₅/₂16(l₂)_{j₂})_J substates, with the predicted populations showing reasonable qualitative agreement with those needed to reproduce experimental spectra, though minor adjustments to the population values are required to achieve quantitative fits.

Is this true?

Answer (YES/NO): YES